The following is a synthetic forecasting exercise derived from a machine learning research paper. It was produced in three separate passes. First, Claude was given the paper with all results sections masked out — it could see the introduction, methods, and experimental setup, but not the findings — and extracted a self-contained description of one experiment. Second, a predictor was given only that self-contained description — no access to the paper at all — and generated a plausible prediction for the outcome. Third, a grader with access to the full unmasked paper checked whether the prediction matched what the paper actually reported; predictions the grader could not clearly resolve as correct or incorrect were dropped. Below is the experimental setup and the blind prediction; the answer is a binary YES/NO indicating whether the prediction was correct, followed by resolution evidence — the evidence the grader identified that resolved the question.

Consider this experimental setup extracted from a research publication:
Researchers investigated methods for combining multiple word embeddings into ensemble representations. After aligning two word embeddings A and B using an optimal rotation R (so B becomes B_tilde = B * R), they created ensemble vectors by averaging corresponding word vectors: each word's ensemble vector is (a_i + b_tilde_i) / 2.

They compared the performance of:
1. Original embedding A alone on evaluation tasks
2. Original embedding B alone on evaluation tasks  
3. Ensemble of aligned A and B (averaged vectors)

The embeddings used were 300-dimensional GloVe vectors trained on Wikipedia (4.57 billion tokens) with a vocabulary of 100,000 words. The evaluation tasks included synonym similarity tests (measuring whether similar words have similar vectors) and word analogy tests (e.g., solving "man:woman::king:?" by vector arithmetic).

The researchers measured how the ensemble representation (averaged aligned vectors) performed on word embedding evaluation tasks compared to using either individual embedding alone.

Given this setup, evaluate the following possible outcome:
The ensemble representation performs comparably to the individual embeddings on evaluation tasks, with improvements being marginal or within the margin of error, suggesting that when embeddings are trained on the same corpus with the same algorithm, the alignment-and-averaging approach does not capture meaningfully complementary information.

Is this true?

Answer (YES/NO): NO